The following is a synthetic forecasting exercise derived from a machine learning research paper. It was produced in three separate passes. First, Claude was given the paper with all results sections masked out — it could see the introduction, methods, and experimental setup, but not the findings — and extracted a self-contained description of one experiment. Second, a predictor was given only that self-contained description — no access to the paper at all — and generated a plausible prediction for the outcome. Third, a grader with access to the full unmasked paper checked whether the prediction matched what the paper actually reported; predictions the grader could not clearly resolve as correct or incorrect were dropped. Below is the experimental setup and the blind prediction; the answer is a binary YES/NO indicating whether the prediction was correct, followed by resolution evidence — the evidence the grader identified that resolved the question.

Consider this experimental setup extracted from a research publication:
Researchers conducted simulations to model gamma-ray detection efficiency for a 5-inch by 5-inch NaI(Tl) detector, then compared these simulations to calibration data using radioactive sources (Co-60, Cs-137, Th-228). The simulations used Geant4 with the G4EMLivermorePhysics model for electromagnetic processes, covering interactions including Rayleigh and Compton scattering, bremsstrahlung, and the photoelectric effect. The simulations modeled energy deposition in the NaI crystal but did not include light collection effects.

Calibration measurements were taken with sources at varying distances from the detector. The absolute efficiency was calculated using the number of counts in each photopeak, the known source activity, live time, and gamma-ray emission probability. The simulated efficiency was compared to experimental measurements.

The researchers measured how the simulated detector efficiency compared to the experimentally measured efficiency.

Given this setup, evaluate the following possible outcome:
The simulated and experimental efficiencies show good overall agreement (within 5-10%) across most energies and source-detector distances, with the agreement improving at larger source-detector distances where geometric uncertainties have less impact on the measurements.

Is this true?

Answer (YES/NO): NO